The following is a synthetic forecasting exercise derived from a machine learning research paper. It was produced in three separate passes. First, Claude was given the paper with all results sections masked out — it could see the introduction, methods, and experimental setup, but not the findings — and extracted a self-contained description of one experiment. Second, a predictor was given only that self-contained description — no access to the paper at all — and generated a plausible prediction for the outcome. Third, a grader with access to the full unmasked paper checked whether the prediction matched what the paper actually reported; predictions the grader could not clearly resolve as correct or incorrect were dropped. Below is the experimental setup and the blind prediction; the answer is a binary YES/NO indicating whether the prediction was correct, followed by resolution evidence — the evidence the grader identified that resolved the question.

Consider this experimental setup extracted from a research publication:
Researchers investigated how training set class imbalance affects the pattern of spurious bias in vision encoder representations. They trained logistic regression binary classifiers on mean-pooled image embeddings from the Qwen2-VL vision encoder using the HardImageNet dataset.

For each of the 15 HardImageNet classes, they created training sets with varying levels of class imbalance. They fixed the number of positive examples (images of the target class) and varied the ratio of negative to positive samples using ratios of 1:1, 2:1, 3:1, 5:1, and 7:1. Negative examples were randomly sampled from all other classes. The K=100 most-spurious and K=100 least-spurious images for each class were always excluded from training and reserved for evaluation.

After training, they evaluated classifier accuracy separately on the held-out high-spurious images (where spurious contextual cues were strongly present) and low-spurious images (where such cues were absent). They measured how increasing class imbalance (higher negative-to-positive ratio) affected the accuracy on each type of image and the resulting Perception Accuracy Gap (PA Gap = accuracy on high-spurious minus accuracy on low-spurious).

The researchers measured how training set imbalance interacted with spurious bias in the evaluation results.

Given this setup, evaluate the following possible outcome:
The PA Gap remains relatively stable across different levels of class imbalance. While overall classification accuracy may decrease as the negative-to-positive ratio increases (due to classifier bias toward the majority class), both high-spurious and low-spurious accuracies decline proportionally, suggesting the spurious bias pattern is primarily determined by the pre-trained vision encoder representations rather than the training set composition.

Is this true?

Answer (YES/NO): NO